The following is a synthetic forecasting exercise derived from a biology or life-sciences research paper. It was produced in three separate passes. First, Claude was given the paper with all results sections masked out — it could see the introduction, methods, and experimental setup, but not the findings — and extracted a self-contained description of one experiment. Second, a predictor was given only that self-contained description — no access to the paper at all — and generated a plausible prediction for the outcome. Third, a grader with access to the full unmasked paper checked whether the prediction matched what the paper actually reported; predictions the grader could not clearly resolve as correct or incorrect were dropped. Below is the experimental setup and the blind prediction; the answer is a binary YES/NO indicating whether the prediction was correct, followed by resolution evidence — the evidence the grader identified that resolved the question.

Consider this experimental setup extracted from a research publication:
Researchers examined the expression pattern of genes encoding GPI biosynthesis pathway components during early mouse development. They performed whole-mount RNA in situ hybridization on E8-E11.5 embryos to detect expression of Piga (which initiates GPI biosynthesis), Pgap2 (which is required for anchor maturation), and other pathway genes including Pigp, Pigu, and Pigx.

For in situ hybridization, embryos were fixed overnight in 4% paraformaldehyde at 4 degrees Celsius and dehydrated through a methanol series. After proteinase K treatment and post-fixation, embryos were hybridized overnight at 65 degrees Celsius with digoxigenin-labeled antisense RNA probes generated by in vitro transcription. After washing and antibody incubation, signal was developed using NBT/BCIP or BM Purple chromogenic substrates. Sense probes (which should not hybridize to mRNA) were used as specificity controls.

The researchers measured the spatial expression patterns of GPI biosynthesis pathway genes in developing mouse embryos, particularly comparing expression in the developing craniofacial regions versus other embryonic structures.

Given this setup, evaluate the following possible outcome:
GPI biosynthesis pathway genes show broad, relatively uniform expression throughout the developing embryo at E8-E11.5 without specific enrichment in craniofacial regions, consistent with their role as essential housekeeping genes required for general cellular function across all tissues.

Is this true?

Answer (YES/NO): NO